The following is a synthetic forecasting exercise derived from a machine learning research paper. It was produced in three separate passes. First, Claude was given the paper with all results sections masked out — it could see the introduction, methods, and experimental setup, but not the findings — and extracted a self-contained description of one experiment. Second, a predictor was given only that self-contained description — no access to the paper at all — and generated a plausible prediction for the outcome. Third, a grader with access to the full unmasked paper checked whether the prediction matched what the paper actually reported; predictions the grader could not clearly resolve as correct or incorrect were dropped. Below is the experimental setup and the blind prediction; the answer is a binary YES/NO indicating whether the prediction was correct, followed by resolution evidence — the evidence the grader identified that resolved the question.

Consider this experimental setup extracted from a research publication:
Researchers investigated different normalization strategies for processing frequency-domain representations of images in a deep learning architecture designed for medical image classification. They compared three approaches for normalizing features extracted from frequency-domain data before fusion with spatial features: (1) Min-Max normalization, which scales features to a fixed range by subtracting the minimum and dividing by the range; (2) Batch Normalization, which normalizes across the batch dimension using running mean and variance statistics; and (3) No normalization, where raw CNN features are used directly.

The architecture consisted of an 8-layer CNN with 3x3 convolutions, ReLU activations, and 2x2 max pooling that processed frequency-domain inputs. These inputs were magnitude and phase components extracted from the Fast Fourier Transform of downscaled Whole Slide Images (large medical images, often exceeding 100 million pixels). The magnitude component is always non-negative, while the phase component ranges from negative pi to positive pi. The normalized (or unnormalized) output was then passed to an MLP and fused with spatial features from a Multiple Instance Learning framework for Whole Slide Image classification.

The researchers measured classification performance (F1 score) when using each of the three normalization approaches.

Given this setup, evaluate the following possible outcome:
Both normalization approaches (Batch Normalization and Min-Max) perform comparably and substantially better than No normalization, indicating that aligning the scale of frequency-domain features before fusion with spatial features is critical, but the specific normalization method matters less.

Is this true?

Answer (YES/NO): NO